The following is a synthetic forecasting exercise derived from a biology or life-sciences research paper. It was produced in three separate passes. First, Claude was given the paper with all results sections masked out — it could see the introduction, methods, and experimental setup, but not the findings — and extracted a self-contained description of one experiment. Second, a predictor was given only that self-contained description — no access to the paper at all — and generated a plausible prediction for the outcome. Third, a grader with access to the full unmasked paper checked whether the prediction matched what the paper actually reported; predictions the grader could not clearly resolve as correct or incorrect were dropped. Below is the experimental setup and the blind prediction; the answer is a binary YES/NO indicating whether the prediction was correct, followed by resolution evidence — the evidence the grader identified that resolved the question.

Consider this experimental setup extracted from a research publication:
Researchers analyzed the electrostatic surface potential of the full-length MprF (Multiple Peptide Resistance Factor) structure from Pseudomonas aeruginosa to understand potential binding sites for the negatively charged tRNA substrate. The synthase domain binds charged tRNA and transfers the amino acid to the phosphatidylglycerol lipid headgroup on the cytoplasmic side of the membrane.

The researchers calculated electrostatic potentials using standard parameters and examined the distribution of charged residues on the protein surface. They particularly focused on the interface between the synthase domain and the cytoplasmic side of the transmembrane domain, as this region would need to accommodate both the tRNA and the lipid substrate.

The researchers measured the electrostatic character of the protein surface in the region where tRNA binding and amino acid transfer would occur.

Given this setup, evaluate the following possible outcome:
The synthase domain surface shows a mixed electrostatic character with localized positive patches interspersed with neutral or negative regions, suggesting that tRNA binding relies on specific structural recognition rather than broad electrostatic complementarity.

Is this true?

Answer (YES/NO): NO